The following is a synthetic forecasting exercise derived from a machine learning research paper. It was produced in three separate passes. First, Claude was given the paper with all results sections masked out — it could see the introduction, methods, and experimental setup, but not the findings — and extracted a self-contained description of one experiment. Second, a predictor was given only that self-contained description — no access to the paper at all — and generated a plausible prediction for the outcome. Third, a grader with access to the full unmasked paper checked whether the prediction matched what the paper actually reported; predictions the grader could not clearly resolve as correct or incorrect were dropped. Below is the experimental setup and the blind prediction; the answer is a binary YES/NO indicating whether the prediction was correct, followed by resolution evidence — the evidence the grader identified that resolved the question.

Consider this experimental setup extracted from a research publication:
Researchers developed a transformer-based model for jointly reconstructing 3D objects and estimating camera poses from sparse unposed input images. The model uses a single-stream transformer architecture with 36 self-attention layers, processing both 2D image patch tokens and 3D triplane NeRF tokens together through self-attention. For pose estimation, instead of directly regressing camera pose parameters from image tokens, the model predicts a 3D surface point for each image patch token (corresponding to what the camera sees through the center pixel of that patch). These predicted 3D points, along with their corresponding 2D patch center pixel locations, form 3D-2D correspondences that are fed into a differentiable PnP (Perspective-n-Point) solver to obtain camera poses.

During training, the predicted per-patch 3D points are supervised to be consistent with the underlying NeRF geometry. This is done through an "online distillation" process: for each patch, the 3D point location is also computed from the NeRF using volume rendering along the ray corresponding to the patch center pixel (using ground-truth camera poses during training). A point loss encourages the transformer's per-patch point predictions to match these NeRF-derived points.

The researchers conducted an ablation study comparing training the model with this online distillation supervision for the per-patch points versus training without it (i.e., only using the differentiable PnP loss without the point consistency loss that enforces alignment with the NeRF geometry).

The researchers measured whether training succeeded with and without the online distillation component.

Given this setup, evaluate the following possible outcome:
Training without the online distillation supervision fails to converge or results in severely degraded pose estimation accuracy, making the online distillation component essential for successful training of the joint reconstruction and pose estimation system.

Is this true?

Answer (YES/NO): YES